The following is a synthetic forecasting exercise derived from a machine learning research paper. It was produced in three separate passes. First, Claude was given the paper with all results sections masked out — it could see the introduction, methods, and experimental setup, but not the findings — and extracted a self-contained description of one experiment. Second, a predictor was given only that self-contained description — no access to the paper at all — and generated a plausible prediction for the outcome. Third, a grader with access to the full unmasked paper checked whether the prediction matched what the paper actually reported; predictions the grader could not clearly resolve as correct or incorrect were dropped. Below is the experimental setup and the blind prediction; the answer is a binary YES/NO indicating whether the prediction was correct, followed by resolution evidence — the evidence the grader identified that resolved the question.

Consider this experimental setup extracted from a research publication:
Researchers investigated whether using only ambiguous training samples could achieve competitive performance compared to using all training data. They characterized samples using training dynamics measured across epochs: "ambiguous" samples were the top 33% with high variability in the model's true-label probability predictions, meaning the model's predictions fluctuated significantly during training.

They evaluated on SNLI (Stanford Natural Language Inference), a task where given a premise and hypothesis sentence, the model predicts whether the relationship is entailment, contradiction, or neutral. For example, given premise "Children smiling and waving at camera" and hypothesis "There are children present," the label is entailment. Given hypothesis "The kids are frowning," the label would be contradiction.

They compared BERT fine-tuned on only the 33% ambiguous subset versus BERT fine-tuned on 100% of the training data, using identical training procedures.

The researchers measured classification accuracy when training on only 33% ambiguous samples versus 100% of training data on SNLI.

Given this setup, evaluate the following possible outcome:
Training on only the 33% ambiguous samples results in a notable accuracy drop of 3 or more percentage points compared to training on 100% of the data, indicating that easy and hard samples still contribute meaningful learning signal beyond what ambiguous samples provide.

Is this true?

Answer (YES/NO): NO